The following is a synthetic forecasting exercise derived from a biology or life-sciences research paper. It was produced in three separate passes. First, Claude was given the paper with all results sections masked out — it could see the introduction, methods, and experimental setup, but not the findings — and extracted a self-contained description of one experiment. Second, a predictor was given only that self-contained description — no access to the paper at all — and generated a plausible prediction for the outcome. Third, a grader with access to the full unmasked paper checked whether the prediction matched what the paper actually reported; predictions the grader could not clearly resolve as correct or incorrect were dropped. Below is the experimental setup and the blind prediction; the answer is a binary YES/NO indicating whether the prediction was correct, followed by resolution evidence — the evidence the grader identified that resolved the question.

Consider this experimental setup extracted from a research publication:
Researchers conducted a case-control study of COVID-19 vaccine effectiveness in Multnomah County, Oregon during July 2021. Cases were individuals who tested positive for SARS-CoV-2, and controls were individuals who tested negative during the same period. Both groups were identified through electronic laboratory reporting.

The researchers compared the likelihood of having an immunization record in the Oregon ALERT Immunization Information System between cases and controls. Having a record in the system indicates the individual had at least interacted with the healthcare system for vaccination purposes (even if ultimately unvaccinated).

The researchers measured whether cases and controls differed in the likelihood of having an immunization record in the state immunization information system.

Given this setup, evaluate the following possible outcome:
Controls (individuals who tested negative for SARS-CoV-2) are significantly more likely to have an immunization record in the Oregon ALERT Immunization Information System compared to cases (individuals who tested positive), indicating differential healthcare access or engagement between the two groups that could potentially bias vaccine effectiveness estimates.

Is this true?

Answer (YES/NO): NO